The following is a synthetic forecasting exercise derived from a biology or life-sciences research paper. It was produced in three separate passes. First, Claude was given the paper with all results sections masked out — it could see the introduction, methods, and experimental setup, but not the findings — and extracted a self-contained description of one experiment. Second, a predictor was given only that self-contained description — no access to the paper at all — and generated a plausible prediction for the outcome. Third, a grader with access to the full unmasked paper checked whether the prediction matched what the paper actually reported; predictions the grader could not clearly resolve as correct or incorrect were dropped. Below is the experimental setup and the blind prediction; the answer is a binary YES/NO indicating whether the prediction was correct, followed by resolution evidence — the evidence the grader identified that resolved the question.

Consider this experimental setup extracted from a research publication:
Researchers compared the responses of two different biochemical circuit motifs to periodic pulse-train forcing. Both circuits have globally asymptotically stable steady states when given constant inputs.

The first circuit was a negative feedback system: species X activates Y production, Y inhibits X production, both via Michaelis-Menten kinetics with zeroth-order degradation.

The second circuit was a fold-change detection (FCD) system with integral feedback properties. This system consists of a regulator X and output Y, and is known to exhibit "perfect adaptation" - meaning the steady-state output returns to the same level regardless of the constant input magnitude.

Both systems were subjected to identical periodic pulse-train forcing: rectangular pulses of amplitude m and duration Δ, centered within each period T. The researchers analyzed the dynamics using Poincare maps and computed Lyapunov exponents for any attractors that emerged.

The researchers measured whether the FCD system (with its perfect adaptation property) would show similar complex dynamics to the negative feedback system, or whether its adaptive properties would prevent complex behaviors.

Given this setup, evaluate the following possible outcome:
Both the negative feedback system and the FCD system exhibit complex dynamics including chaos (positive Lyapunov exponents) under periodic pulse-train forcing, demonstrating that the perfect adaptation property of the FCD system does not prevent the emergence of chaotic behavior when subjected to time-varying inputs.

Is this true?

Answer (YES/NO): YES